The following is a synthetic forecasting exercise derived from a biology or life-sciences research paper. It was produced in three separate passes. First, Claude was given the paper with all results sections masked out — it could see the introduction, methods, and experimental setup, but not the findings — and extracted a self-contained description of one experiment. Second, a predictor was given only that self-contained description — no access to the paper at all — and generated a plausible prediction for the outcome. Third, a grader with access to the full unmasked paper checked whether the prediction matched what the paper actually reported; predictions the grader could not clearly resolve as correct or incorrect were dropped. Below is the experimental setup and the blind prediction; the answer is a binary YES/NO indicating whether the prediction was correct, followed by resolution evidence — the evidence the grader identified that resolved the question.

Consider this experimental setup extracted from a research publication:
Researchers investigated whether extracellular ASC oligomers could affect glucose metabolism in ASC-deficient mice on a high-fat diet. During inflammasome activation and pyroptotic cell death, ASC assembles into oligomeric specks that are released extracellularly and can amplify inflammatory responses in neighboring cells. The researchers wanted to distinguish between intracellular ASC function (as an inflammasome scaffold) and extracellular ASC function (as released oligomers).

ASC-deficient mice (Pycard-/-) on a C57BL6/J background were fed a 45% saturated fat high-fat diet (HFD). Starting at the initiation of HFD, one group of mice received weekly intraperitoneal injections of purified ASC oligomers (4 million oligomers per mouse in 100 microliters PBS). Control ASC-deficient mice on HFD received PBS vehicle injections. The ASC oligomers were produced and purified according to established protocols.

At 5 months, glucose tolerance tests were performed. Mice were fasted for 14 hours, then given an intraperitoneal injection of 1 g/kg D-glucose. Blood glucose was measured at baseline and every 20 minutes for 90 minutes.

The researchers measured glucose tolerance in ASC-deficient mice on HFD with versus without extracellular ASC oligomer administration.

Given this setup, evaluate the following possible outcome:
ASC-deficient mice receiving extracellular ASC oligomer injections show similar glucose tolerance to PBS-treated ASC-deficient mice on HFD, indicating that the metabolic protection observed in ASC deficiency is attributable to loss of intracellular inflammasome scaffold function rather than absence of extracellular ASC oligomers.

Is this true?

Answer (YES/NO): YES